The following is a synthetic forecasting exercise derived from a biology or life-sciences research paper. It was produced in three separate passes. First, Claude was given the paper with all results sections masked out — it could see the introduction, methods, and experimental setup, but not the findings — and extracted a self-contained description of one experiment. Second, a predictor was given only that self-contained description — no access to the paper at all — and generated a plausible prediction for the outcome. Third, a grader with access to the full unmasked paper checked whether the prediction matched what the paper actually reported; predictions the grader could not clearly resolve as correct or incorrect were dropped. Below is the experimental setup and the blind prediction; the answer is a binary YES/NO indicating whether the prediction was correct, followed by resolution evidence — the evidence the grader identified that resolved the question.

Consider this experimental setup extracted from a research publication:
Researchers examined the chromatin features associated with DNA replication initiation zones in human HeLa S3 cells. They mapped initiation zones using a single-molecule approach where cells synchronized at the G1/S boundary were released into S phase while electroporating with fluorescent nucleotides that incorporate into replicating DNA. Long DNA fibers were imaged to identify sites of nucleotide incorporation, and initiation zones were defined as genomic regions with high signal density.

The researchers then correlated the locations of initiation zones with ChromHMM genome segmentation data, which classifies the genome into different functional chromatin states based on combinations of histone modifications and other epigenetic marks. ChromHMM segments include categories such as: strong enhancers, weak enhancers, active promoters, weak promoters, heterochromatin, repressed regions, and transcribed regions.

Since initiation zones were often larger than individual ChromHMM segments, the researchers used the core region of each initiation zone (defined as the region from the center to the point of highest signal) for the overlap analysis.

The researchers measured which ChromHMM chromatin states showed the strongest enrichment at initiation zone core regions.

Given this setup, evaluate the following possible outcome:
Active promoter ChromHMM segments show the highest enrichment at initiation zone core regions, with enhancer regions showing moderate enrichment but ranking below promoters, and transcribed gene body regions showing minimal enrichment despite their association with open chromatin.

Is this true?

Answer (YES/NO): NO